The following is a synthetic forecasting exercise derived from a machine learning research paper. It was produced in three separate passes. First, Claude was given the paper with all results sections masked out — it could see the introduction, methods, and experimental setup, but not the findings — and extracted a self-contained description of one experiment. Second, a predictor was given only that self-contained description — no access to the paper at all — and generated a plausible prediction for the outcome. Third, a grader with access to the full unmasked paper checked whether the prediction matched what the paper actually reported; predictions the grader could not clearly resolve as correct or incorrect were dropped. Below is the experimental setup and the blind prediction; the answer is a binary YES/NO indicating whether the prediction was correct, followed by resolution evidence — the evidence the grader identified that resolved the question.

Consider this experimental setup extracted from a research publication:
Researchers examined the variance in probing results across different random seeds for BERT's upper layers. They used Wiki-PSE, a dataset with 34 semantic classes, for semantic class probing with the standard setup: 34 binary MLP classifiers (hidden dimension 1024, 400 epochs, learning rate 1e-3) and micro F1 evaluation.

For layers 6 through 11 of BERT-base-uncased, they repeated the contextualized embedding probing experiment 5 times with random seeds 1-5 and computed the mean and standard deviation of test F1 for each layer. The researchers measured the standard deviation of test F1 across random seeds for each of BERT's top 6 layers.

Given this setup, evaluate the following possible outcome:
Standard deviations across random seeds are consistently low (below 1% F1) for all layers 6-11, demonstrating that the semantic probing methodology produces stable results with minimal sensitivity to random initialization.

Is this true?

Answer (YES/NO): YES